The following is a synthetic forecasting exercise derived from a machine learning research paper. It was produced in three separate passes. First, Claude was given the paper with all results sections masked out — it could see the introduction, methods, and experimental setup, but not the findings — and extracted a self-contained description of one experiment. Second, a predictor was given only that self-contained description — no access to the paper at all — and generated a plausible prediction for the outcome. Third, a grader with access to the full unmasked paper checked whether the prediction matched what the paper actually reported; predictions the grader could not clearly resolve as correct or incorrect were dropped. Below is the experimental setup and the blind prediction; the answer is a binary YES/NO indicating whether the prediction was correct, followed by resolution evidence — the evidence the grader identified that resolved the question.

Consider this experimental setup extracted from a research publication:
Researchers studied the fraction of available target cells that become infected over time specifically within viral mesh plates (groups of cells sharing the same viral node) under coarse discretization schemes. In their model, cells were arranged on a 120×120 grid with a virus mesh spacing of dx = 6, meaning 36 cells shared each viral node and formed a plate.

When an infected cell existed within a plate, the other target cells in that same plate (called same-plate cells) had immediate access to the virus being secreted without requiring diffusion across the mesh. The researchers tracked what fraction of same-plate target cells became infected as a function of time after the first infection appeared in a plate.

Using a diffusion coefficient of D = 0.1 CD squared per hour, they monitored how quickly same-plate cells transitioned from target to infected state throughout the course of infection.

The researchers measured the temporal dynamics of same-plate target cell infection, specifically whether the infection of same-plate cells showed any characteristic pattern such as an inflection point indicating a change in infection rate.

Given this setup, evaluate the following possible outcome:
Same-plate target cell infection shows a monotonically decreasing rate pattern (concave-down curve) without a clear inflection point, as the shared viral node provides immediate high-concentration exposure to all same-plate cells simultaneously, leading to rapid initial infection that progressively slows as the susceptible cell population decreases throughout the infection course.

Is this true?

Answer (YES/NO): NO